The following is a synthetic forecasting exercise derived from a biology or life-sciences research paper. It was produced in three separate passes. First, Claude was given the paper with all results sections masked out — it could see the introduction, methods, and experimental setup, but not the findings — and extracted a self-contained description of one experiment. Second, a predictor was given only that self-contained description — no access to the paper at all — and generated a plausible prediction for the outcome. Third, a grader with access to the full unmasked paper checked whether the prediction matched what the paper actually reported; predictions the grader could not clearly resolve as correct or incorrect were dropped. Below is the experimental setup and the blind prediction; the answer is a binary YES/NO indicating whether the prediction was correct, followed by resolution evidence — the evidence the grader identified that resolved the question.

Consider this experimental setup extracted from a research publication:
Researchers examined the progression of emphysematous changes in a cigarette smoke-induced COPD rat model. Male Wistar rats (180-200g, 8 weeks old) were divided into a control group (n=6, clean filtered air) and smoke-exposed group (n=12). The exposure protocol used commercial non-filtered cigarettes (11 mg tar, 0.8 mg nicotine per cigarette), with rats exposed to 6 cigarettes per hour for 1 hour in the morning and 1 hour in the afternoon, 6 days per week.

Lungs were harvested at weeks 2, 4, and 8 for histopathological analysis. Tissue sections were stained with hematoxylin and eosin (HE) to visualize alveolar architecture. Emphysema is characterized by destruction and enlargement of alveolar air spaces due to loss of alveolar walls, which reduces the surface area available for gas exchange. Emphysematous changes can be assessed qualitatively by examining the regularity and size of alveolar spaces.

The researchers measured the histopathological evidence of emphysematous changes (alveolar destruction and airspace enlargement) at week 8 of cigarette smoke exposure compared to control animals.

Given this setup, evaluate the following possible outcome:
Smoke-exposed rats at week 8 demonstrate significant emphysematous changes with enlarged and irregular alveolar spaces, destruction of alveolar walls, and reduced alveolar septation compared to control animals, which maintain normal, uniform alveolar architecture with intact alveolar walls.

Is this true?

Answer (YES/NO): YES